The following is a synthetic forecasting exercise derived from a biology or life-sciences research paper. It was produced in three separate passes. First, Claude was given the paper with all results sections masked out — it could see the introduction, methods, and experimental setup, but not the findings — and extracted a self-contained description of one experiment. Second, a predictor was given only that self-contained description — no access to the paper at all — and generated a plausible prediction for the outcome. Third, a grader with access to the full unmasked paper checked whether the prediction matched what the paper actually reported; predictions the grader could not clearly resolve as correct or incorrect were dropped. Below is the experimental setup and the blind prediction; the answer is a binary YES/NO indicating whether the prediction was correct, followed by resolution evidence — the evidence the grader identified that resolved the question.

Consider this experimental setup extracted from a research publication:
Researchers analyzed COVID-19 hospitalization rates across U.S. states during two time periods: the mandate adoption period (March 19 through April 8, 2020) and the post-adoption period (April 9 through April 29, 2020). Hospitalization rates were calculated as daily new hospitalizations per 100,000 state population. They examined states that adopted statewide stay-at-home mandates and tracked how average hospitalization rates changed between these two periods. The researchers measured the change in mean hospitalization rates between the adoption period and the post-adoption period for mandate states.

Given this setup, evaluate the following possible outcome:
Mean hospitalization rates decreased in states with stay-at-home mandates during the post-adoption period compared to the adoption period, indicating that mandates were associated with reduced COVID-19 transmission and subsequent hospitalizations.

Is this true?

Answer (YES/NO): NO